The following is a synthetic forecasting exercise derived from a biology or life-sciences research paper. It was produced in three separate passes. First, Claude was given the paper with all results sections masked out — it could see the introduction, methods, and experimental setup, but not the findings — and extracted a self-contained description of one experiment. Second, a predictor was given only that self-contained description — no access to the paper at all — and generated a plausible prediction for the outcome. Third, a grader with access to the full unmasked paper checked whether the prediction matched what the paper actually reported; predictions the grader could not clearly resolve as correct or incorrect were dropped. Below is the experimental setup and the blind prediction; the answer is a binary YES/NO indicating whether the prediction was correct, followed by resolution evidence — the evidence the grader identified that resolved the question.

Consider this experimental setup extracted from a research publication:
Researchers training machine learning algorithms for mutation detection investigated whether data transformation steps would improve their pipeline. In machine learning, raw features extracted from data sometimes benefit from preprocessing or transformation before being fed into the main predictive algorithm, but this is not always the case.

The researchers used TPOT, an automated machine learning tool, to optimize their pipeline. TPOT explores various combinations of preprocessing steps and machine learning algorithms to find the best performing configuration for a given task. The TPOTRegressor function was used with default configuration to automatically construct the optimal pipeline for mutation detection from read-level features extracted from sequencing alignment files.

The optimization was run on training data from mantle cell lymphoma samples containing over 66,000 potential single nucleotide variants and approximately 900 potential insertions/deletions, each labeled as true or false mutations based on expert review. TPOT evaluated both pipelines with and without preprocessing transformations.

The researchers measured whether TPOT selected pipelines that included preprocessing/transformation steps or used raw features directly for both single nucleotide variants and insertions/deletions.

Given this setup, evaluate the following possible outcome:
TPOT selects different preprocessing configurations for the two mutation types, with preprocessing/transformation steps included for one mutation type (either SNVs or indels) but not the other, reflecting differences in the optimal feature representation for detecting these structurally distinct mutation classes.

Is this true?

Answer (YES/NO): NO